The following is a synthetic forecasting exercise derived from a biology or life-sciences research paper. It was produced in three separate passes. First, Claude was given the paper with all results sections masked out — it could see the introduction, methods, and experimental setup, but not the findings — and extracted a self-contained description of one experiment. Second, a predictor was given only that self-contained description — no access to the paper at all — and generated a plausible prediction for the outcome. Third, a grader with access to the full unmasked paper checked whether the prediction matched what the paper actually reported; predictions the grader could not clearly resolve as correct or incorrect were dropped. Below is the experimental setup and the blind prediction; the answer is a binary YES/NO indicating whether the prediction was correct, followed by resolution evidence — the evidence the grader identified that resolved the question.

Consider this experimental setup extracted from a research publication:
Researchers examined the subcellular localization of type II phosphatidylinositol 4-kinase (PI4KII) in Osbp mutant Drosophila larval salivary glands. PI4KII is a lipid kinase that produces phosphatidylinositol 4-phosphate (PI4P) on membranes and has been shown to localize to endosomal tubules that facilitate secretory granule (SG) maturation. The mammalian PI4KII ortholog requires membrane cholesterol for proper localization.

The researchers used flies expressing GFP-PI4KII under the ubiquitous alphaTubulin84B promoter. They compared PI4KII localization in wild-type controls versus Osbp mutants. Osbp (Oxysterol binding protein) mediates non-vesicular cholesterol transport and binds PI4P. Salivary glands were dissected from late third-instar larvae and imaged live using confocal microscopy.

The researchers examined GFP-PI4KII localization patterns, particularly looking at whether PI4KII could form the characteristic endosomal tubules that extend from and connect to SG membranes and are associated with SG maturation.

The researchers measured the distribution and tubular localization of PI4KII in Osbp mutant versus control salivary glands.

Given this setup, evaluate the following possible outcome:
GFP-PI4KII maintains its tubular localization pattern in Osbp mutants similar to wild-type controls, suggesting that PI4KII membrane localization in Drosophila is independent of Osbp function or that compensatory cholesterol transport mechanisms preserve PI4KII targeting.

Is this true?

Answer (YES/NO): NO